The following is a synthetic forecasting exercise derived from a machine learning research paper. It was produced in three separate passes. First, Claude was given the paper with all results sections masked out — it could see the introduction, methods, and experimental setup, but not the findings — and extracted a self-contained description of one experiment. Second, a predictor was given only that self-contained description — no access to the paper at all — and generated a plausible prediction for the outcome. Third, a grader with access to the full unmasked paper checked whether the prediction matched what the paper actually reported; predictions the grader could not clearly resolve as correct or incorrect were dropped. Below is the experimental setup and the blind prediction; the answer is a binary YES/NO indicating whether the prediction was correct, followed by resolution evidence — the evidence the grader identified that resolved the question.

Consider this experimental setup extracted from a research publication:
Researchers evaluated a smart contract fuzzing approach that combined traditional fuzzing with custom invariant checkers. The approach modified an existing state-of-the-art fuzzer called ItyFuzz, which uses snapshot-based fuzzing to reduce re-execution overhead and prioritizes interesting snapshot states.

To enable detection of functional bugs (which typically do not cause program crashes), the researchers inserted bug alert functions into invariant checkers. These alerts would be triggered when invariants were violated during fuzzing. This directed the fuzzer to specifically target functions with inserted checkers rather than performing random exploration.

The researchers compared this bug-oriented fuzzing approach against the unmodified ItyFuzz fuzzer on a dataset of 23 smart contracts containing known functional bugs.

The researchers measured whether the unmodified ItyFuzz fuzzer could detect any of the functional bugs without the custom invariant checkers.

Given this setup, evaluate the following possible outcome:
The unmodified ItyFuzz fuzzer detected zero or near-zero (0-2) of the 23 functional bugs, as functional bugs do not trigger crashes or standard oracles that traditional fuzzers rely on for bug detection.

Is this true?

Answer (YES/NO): YES